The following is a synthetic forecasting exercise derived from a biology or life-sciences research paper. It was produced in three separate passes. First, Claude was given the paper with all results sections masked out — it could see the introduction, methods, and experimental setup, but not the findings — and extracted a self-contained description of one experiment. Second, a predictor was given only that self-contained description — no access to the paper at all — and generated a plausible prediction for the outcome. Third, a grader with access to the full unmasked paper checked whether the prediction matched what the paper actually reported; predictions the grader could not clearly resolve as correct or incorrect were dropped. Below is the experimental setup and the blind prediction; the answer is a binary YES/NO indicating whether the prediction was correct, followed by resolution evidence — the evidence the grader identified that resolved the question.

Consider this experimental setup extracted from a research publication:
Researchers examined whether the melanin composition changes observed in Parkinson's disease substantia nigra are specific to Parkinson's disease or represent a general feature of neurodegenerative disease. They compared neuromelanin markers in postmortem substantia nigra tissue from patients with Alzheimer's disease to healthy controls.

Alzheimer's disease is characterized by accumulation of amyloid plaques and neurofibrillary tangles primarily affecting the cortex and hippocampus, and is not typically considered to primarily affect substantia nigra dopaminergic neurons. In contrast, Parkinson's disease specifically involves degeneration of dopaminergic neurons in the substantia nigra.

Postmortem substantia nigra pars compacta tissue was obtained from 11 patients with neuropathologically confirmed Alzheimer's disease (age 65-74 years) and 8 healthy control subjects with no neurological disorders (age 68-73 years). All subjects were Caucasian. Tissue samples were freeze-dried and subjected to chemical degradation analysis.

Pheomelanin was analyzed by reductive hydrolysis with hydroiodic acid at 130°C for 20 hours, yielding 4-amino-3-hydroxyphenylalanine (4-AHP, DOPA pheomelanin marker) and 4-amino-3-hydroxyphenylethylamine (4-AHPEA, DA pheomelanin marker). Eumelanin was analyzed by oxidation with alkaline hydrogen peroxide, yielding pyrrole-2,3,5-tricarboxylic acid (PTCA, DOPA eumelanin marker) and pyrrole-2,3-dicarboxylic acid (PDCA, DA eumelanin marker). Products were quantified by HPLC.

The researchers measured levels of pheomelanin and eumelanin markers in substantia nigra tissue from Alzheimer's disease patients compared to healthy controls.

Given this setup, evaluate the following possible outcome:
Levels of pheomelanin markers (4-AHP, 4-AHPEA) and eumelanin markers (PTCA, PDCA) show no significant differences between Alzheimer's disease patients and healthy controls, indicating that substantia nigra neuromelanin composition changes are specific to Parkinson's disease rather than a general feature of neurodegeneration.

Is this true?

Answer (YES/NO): YES